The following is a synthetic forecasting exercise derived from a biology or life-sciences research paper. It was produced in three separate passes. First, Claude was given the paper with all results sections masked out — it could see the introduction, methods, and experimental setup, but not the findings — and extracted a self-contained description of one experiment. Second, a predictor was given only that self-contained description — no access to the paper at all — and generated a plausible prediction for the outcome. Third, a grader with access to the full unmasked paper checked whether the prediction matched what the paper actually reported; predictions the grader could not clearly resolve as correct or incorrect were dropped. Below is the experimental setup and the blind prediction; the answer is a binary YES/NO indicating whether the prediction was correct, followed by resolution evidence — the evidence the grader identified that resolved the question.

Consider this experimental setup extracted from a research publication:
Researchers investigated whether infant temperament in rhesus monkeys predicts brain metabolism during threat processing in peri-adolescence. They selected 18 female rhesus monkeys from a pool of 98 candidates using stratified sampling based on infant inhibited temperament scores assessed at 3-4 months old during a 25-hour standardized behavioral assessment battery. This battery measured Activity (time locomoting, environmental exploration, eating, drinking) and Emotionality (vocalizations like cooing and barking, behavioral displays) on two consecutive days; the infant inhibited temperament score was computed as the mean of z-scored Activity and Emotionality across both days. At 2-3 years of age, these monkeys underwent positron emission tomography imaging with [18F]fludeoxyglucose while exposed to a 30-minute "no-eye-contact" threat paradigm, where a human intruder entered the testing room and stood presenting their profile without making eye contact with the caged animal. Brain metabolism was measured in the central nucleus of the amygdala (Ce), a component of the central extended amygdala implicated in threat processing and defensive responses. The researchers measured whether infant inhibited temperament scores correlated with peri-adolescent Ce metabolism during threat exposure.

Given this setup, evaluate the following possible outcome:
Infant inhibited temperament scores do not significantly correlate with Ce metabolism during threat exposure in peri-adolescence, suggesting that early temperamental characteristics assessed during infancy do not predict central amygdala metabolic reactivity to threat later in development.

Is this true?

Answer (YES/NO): YES